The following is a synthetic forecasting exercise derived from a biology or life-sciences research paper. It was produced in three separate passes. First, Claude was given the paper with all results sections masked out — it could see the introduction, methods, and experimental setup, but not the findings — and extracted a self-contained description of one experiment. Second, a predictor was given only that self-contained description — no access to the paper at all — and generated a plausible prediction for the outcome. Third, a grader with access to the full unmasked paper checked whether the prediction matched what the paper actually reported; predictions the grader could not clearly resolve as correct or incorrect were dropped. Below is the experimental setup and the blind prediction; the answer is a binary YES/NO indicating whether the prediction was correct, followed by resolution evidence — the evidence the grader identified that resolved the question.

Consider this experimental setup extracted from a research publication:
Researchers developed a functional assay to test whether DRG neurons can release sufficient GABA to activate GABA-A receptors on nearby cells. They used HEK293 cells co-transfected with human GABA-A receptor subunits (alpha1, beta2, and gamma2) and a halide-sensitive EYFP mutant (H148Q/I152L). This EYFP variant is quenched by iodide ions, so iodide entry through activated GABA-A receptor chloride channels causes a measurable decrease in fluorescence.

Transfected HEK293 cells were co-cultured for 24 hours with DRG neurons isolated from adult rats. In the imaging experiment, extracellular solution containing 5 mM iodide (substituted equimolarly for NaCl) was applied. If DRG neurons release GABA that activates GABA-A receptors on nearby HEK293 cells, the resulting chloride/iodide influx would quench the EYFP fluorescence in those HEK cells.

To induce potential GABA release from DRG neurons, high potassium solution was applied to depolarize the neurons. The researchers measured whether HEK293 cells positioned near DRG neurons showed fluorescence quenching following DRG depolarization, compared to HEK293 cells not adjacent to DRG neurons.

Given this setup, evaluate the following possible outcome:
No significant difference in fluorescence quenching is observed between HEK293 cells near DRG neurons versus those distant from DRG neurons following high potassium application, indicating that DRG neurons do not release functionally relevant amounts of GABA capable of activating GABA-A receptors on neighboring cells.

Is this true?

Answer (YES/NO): NO